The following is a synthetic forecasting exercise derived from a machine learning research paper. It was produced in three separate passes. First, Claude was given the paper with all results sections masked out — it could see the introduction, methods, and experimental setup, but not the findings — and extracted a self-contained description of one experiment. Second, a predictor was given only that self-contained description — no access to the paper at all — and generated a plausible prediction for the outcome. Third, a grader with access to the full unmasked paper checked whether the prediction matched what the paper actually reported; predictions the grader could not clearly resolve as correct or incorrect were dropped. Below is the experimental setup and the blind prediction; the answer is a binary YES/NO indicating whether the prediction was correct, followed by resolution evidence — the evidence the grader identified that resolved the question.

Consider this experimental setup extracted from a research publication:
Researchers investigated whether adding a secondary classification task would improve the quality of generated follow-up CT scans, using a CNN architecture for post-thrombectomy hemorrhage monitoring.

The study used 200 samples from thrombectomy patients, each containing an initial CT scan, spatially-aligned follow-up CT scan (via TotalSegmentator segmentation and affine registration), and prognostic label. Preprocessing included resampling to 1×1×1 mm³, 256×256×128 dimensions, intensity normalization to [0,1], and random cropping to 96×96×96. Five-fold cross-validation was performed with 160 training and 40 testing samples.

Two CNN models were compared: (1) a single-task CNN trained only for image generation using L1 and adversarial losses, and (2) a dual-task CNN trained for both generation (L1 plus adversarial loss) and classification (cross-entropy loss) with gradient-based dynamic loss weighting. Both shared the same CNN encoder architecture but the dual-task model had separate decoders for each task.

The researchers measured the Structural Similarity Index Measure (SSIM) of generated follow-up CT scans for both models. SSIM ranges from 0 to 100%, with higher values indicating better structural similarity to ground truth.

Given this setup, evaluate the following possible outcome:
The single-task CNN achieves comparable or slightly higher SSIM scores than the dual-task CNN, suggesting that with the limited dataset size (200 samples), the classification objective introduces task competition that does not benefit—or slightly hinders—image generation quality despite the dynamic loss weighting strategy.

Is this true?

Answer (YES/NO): NO